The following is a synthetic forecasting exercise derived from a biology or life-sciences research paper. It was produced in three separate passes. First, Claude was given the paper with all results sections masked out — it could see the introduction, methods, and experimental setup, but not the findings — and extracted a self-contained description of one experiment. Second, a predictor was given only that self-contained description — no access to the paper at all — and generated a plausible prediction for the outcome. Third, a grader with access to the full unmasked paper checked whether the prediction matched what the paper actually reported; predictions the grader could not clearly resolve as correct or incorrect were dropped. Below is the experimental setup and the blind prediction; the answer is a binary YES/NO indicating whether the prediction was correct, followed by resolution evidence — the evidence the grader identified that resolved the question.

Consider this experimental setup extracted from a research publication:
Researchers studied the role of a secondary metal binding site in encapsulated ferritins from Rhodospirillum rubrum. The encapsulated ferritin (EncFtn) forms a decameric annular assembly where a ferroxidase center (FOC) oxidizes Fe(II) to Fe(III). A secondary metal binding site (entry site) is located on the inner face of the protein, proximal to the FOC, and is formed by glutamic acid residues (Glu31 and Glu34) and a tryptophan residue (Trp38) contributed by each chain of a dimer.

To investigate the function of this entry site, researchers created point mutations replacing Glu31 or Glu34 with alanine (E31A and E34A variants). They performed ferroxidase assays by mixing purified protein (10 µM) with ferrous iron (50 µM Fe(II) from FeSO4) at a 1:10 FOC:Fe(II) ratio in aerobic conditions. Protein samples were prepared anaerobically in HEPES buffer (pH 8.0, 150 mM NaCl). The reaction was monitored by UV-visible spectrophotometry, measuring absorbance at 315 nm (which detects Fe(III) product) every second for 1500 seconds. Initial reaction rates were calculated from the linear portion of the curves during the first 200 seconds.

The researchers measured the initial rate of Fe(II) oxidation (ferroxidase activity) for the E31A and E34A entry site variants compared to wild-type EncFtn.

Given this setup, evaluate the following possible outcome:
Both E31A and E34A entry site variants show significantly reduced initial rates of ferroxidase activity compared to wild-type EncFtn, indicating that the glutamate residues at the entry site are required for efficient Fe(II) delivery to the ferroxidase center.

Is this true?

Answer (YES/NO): NO